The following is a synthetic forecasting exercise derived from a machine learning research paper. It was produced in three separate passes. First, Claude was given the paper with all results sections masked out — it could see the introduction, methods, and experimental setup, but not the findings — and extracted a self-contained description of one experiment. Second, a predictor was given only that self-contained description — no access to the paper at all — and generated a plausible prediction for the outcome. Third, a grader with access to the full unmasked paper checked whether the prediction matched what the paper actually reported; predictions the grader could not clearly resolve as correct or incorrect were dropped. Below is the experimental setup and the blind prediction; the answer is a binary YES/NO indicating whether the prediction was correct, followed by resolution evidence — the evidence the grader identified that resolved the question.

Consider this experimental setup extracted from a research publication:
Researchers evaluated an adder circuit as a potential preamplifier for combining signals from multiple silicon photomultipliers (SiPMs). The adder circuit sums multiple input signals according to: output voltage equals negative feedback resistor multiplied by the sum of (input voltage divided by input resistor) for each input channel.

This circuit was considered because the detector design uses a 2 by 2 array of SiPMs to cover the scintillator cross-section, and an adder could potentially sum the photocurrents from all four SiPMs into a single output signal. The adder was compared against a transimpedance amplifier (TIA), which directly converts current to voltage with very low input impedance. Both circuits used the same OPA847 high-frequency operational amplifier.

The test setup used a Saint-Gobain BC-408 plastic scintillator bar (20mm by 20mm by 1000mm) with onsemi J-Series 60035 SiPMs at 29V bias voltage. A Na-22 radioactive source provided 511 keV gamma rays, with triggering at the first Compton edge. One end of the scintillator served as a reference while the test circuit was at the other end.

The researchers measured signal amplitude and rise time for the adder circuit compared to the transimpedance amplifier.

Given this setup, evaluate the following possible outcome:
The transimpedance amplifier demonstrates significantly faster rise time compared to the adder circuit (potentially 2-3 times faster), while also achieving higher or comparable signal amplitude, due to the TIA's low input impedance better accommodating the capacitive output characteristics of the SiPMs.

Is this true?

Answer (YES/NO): NO